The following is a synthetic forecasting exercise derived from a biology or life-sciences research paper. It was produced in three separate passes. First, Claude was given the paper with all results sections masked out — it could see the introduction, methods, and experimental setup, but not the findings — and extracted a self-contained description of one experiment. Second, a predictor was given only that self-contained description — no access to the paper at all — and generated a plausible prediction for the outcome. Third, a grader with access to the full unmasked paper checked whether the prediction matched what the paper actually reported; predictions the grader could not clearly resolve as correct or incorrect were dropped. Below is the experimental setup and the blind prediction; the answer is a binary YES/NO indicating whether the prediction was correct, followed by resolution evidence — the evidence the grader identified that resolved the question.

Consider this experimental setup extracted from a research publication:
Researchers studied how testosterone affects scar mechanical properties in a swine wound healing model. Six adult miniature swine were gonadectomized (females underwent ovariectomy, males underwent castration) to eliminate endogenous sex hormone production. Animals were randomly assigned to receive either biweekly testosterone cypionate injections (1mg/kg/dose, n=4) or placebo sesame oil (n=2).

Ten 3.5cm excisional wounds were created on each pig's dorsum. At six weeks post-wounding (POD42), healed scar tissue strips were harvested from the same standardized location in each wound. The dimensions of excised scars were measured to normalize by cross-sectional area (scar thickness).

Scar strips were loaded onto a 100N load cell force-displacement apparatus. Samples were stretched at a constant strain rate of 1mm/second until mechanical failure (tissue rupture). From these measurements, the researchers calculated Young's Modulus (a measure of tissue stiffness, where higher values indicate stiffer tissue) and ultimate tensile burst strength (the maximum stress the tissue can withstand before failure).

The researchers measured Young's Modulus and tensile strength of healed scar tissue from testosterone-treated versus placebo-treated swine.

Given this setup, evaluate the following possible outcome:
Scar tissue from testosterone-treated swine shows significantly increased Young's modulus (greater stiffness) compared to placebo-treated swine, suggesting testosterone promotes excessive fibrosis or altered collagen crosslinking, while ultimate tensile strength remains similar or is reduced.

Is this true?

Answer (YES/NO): NO